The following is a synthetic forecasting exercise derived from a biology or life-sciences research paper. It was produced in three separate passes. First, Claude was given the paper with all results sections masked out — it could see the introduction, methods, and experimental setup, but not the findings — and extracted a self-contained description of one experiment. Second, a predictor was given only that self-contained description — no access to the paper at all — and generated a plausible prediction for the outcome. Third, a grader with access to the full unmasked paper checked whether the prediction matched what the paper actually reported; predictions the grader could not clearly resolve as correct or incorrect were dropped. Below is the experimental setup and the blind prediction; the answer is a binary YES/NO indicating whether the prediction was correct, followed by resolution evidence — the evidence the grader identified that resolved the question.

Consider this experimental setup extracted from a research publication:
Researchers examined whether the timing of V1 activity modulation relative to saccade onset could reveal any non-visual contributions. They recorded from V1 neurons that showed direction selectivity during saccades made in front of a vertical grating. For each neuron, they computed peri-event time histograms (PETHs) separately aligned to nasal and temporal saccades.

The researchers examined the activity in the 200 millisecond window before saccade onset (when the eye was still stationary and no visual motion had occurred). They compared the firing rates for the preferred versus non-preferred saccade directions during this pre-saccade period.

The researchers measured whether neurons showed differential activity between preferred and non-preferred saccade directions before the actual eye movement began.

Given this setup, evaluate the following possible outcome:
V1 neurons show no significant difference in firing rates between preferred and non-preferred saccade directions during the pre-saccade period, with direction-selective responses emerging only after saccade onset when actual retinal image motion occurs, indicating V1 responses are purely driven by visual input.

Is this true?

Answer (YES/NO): NO